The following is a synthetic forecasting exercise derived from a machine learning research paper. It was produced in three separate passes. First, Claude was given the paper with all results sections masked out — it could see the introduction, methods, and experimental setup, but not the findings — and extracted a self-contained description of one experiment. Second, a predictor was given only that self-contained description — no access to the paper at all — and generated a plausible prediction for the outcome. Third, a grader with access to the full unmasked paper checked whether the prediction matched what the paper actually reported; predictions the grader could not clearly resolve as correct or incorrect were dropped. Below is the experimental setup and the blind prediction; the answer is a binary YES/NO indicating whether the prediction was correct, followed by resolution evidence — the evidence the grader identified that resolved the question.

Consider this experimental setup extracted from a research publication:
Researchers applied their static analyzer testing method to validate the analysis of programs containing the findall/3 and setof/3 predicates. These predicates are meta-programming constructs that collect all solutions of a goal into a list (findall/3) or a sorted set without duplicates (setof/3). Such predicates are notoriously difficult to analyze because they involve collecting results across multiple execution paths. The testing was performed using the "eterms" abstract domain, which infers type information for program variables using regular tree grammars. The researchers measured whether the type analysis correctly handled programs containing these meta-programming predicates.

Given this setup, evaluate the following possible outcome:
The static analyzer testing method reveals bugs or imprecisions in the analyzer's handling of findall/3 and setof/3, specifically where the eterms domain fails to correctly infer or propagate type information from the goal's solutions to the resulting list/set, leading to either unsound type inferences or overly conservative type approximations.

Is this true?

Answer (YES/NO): YES